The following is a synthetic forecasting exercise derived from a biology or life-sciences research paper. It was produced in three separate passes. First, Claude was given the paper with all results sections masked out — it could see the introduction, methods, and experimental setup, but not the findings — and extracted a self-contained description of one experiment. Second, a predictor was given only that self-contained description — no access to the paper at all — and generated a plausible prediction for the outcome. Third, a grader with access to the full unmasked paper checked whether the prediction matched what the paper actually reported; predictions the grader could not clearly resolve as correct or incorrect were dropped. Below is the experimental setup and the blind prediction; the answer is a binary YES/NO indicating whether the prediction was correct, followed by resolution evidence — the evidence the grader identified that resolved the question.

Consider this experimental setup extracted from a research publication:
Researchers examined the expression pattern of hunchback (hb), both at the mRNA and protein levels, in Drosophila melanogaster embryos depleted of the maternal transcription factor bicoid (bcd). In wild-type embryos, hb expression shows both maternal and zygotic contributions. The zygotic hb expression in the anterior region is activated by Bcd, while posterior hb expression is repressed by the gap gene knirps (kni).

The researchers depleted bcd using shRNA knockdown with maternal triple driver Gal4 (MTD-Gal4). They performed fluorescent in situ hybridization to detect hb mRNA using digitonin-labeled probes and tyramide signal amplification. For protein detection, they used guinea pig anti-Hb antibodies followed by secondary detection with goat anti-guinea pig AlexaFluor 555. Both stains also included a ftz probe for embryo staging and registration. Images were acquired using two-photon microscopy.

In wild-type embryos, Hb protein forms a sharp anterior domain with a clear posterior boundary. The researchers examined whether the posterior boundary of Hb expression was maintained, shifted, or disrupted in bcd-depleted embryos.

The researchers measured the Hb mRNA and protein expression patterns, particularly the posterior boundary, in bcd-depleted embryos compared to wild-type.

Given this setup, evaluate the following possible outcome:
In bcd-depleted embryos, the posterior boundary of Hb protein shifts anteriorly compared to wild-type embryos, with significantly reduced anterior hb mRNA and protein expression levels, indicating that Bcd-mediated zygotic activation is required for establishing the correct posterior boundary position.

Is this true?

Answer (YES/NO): NO